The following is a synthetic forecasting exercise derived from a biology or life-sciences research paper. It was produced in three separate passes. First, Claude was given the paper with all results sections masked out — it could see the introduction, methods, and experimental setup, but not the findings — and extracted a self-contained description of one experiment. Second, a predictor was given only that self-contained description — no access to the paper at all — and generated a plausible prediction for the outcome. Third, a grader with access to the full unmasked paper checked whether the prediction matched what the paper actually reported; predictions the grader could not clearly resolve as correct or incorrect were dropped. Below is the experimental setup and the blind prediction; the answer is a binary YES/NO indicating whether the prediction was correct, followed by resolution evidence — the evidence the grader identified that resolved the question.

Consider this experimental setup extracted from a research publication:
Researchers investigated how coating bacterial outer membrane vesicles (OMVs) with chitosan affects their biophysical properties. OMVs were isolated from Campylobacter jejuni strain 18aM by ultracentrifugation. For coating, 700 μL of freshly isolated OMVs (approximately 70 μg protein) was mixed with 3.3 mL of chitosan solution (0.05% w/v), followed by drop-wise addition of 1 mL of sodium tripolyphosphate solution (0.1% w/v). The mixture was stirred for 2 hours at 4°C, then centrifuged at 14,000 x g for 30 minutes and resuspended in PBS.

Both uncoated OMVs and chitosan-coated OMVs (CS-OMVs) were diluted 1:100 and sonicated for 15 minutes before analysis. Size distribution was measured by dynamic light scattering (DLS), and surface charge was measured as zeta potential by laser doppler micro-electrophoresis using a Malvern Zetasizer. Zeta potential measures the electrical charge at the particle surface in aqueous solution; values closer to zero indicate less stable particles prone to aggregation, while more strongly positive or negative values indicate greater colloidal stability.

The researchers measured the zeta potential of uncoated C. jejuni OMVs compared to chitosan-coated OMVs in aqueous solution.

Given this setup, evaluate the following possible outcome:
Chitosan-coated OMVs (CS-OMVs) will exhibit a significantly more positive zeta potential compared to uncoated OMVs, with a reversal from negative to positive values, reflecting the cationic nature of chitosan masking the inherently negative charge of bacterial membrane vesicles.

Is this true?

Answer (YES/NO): NO